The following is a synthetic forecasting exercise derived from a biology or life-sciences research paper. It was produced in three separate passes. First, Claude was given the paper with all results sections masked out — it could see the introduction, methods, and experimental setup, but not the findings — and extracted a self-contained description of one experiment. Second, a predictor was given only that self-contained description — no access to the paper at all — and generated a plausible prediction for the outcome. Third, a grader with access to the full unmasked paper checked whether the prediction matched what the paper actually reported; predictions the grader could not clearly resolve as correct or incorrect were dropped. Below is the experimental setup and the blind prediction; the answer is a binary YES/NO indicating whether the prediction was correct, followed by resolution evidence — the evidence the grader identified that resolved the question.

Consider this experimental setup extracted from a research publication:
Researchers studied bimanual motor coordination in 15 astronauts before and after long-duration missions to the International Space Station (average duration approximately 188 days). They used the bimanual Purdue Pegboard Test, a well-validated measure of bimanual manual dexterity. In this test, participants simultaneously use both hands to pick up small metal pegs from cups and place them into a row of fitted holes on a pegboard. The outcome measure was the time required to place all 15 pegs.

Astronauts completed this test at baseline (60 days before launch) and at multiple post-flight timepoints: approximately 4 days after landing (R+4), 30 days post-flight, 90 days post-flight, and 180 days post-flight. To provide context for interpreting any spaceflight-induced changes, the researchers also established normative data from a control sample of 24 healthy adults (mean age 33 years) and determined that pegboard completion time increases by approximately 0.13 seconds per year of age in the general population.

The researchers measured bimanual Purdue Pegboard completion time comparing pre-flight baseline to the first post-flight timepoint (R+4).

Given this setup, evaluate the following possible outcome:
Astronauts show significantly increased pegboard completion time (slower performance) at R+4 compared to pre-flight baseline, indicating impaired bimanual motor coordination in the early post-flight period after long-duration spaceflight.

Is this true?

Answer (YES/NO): YES